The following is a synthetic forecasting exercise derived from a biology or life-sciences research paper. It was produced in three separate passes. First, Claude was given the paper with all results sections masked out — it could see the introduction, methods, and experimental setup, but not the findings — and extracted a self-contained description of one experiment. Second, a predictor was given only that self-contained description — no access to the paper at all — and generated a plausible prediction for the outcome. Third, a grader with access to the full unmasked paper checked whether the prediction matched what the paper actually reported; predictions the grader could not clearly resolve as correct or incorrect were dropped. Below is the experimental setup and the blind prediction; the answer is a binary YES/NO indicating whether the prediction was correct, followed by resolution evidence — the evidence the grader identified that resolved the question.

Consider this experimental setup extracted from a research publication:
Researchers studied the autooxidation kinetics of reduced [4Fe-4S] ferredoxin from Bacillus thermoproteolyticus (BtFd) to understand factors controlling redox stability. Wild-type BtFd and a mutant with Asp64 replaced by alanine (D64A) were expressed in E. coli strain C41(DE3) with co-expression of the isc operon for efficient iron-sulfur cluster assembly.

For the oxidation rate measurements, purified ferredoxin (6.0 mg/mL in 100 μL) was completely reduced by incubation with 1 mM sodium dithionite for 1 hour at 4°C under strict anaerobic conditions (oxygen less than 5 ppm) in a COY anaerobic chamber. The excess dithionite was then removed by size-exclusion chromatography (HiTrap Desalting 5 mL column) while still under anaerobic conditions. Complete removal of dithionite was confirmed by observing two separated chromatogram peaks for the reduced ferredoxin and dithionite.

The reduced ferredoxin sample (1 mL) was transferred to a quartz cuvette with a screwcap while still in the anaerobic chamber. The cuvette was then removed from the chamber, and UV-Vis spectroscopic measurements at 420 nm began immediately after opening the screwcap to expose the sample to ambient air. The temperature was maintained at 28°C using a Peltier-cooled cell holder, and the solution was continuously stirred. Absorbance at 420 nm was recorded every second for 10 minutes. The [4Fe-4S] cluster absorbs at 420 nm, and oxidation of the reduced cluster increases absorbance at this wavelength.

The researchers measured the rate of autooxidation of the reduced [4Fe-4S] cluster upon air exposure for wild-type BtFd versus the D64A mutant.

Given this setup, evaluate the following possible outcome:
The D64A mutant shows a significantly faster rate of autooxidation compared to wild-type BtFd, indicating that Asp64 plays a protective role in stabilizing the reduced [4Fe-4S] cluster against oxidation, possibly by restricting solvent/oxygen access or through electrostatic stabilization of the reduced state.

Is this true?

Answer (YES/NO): NO